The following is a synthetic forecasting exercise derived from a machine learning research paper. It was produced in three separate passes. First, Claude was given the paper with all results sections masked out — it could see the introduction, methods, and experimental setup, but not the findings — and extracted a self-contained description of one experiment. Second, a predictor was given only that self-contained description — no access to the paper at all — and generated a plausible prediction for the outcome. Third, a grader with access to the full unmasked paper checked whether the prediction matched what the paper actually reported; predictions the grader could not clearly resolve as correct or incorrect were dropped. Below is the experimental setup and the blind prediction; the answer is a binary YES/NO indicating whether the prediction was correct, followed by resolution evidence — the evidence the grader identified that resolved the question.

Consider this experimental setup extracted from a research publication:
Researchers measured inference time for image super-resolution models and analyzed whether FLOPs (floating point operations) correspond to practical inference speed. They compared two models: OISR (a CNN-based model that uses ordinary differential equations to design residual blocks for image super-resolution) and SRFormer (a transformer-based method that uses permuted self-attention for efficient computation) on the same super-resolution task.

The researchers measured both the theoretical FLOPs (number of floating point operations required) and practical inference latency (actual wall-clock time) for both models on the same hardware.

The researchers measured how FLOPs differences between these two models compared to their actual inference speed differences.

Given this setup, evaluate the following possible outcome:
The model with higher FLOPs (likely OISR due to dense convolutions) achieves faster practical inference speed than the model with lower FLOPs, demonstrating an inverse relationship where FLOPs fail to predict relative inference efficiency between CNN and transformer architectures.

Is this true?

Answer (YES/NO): YES